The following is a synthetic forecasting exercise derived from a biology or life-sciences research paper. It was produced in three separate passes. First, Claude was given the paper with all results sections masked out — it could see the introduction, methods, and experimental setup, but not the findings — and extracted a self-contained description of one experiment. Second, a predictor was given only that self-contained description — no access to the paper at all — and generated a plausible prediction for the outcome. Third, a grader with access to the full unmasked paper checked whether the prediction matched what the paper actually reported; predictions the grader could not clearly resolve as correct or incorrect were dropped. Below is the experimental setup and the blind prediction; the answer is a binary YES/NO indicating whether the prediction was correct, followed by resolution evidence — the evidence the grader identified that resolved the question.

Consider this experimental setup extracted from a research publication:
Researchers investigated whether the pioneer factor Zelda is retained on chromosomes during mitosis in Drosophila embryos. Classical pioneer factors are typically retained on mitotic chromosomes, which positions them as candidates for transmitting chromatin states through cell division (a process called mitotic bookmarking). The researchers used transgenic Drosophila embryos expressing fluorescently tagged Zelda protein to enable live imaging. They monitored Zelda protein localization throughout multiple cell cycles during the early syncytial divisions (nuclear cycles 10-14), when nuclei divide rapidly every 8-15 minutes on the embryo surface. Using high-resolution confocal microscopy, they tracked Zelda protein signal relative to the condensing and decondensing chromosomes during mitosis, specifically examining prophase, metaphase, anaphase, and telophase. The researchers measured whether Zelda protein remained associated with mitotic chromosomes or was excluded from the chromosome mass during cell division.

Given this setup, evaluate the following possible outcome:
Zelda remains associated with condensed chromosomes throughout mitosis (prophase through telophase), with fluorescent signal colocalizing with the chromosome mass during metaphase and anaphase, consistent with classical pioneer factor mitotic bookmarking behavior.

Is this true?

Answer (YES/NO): NO